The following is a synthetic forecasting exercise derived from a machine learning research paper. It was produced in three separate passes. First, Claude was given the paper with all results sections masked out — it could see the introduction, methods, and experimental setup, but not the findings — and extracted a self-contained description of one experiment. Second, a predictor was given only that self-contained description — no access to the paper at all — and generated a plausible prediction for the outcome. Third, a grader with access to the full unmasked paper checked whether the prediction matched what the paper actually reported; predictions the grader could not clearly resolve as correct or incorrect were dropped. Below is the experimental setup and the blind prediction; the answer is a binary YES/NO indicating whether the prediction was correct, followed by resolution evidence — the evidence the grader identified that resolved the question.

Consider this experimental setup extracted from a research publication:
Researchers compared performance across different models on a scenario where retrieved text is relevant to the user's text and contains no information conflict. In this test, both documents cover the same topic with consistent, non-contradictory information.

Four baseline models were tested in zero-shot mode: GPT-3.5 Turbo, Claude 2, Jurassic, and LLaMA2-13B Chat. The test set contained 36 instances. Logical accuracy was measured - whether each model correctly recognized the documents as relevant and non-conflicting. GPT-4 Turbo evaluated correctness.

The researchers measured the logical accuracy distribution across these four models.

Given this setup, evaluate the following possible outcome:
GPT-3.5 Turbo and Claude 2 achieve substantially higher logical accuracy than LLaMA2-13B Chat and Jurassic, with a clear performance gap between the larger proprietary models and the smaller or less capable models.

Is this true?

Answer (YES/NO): NO